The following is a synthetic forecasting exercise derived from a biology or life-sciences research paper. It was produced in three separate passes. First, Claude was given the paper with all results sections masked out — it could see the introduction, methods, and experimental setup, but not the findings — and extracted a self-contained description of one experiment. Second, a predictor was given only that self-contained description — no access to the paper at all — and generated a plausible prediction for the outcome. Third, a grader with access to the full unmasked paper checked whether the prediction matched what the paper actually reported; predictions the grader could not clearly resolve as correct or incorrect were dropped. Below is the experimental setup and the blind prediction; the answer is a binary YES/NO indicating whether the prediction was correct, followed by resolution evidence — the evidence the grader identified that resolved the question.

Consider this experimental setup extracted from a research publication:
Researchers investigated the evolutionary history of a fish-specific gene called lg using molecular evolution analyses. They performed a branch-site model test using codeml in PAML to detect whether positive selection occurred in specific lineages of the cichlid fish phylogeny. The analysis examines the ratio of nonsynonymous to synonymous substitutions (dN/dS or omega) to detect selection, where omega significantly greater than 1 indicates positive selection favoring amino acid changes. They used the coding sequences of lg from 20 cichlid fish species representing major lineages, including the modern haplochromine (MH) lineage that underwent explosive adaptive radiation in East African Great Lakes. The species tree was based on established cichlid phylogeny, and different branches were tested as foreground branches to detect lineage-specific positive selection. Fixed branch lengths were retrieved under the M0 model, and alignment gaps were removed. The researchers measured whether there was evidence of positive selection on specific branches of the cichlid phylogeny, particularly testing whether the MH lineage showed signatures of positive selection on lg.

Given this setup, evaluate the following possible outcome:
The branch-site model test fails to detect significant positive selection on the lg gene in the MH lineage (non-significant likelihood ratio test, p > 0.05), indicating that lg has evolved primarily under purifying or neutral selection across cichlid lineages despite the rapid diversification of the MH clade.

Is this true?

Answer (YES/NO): NO